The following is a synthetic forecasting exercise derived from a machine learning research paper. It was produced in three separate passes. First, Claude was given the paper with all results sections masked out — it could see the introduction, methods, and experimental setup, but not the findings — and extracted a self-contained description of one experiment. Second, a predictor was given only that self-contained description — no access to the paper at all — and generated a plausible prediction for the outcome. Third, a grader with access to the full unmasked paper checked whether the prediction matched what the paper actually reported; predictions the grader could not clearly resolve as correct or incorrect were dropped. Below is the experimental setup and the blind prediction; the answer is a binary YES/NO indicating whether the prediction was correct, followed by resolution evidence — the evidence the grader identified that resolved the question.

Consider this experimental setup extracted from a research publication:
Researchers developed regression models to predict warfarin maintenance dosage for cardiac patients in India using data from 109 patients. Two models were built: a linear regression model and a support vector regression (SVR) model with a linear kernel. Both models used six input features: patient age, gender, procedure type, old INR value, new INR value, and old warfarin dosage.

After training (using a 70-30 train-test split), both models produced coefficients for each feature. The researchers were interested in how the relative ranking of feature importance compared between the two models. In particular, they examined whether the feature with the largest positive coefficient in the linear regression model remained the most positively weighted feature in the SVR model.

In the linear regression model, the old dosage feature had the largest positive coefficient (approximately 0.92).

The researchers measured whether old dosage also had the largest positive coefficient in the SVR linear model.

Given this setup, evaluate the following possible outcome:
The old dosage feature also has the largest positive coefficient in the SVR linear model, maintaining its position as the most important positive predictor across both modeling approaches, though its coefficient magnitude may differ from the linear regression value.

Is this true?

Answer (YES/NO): NO